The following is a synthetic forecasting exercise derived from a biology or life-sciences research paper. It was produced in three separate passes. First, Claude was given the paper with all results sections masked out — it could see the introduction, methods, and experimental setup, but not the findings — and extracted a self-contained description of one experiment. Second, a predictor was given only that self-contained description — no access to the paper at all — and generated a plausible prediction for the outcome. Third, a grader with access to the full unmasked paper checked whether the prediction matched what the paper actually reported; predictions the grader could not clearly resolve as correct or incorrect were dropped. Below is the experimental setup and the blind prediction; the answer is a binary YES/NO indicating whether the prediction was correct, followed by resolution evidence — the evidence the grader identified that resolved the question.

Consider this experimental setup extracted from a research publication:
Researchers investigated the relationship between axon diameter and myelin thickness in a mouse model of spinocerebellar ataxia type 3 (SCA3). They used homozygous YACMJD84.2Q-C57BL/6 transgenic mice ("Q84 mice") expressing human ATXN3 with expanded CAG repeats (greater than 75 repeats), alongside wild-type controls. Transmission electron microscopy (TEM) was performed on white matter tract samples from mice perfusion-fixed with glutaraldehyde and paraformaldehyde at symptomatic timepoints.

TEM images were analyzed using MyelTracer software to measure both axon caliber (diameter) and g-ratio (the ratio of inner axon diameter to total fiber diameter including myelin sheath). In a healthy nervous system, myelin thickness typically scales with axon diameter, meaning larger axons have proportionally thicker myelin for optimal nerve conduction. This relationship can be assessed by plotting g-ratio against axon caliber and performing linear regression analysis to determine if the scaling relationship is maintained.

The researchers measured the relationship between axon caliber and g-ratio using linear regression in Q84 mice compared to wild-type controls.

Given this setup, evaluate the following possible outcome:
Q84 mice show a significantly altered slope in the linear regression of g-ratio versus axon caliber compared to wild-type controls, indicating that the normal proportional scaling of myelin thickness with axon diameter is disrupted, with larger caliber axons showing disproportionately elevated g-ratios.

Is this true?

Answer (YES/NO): YES